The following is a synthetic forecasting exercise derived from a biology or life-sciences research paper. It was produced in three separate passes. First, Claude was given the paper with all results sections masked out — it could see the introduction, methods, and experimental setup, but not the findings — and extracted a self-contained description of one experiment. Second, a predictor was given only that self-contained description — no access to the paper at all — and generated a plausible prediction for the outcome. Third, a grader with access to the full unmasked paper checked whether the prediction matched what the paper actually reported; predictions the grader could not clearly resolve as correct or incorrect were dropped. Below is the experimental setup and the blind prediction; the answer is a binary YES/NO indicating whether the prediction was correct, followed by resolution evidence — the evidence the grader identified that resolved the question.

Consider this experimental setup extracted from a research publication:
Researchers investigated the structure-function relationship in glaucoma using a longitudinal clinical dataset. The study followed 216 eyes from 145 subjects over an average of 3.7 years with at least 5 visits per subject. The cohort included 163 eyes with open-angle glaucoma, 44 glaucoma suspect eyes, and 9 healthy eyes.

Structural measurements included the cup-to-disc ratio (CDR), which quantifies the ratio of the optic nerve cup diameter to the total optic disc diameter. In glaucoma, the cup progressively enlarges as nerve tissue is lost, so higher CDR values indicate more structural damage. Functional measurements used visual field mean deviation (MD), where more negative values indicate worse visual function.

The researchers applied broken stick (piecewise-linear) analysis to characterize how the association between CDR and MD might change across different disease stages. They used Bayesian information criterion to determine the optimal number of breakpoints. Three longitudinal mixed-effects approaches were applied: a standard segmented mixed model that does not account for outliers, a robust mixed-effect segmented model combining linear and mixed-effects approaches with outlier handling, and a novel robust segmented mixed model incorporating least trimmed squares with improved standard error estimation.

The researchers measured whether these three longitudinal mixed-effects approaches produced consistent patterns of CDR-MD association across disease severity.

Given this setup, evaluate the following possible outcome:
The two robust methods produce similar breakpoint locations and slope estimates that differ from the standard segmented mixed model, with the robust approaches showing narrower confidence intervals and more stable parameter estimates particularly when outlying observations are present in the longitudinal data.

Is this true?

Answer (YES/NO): NO